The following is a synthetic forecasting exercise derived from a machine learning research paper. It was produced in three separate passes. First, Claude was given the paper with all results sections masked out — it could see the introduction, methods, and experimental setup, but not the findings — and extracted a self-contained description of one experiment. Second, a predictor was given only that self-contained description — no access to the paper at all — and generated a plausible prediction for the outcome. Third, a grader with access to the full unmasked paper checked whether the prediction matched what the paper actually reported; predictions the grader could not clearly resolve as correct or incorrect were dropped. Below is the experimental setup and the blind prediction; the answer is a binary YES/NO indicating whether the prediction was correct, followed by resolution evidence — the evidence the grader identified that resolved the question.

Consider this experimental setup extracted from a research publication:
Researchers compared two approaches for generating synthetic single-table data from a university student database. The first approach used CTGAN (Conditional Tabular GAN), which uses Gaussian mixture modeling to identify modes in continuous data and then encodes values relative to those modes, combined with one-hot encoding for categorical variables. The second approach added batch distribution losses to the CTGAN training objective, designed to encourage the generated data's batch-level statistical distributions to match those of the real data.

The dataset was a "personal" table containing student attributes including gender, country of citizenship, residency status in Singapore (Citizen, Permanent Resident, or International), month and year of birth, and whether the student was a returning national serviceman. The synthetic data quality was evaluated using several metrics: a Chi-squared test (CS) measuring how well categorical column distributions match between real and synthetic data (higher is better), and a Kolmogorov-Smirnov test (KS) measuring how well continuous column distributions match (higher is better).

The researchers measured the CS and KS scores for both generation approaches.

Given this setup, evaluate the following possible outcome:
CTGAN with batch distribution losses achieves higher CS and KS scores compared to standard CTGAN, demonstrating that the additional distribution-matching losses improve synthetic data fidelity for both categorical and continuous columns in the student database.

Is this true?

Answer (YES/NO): NO